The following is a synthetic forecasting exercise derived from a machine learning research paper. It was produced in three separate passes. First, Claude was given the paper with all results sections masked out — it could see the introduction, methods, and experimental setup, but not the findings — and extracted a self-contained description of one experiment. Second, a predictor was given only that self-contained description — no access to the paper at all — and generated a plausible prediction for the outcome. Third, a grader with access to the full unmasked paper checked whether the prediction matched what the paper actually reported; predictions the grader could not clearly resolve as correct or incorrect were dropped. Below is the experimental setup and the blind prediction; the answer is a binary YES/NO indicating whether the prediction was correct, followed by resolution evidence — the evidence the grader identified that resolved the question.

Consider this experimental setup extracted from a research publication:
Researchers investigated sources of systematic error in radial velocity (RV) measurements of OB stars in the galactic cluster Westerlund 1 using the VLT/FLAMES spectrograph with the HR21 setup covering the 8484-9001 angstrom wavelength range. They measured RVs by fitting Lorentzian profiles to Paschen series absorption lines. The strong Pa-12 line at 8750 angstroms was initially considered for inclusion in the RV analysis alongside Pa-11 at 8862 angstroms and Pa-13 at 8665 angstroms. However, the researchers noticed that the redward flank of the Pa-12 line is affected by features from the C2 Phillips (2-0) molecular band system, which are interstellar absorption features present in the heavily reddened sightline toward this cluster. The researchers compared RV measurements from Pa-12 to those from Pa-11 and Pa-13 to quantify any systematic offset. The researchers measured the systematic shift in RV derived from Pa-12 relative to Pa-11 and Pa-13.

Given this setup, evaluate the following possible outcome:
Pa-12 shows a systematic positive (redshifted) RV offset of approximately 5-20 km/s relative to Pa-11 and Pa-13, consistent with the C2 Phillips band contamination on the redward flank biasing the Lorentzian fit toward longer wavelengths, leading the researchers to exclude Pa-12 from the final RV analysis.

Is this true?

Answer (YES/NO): YES